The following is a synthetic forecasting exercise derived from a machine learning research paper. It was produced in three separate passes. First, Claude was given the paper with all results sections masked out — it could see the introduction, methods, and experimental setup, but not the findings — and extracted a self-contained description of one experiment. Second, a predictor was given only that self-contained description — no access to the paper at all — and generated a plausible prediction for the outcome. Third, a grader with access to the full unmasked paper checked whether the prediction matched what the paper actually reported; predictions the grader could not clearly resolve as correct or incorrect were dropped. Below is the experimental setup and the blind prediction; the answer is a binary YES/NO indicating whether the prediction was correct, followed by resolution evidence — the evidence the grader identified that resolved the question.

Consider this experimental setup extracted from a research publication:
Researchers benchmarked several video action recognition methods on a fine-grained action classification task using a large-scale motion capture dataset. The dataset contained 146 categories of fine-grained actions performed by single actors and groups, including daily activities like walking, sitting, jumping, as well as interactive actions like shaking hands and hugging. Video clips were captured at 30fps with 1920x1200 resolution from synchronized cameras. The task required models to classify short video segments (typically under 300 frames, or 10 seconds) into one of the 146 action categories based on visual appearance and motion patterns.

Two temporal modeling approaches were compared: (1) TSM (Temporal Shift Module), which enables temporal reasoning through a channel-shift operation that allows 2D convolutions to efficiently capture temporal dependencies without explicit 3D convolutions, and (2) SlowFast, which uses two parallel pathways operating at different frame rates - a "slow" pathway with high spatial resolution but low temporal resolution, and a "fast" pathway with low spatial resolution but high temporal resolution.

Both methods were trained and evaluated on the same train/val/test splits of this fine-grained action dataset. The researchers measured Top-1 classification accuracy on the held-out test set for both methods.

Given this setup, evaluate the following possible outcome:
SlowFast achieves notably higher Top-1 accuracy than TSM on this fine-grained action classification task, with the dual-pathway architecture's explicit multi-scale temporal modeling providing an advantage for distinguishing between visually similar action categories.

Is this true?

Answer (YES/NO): YES